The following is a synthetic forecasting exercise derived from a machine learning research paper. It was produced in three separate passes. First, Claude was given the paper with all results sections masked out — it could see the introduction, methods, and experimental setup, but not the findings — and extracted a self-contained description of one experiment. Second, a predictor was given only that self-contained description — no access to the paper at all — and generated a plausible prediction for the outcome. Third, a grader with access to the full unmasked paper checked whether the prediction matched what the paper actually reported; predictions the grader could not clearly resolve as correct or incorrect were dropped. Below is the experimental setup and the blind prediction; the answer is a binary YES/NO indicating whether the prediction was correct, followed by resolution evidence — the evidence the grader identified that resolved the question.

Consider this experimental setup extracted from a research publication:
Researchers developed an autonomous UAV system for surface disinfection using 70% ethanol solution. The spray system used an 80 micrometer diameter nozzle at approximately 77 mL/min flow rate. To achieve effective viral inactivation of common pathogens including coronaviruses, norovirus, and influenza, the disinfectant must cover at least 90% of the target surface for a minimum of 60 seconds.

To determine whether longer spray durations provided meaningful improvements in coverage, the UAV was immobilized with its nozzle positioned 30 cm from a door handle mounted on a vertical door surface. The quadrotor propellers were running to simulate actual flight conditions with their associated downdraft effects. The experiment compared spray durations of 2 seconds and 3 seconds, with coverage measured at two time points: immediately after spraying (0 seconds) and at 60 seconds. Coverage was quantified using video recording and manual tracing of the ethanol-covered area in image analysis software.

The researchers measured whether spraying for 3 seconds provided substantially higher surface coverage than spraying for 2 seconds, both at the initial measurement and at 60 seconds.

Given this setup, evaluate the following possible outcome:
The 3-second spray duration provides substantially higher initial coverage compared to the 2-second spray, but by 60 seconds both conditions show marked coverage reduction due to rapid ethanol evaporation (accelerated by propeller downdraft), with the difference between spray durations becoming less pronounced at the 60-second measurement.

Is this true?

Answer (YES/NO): NO